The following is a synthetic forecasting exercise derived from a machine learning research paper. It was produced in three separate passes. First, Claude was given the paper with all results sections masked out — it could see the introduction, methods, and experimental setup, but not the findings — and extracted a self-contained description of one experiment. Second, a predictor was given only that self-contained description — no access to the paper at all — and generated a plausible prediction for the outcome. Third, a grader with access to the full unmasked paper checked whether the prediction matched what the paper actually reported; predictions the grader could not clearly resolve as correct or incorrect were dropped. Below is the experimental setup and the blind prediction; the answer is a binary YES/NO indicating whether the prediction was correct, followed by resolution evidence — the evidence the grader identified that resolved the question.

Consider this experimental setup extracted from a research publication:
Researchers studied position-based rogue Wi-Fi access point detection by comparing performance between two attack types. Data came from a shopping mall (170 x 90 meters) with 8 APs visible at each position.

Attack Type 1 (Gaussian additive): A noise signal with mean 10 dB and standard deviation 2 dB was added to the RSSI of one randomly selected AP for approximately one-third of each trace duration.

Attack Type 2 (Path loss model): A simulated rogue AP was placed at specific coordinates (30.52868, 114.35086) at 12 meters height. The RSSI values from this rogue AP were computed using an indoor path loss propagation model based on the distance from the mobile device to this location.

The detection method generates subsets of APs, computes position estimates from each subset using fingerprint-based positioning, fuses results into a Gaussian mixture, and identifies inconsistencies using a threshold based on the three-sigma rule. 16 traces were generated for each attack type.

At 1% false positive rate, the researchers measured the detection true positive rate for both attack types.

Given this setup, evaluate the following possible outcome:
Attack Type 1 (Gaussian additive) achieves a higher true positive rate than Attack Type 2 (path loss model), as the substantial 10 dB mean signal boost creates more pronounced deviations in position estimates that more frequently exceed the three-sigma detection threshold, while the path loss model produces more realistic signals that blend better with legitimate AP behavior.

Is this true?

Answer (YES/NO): YES